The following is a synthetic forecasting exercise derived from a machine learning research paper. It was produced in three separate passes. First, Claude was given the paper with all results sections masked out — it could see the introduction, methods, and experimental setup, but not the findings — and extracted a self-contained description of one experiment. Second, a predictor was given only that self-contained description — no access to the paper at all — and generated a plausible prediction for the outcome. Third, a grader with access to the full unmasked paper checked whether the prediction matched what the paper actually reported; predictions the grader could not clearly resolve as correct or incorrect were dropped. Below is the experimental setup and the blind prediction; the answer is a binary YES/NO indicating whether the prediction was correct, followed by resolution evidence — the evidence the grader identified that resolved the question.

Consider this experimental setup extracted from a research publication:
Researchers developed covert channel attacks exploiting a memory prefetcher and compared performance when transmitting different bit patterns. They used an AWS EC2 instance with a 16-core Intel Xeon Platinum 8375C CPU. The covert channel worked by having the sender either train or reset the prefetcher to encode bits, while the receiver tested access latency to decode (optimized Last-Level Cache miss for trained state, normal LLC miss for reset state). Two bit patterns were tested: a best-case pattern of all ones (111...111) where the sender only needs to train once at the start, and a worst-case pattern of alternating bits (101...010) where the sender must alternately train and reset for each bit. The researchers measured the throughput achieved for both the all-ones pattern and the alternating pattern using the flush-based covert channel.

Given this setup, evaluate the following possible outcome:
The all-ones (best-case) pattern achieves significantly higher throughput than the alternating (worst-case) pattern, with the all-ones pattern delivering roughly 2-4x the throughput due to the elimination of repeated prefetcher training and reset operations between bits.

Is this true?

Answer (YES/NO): NO